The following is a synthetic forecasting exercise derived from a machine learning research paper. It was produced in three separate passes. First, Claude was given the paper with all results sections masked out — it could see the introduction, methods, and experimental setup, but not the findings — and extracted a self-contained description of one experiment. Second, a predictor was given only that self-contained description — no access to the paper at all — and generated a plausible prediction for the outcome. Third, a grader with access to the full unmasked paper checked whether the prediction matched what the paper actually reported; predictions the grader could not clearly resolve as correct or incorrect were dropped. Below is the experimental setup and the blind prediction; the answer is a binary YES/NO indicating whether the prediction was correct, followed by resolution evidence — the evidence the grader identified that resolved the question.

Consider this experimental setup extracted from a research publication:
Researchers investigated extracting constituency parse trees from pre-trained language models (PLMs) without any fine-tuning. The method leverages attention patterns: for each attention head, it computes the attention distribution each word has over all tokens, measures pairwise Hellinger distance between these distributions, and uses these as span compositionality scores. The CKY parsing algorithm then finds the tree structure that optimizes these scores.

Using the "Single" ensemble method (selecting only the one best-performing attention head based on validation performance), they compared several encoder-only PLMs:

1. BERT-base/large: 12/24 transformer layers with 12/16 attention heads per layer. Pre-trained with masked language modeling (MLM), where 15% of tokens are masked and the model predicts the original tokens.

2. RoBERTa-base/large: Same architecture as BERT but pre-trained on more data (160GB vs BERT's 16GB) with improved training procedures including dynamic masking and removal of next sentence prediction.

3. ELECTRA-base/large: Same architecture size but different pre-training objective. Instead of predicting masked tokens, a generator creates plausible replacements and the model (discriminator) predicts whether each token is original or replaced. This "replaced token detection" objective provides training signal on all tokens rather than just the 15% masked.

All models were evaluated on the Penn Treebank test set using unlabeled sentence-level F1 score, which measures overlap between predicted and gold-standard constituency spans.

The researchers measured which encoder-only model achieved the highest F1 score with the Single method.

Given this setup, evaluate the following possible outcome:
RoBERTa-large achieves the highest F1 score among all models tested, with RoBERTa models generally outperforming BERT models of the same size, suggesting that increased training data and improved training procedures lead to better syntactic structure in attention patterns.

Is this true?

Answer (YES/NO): NO